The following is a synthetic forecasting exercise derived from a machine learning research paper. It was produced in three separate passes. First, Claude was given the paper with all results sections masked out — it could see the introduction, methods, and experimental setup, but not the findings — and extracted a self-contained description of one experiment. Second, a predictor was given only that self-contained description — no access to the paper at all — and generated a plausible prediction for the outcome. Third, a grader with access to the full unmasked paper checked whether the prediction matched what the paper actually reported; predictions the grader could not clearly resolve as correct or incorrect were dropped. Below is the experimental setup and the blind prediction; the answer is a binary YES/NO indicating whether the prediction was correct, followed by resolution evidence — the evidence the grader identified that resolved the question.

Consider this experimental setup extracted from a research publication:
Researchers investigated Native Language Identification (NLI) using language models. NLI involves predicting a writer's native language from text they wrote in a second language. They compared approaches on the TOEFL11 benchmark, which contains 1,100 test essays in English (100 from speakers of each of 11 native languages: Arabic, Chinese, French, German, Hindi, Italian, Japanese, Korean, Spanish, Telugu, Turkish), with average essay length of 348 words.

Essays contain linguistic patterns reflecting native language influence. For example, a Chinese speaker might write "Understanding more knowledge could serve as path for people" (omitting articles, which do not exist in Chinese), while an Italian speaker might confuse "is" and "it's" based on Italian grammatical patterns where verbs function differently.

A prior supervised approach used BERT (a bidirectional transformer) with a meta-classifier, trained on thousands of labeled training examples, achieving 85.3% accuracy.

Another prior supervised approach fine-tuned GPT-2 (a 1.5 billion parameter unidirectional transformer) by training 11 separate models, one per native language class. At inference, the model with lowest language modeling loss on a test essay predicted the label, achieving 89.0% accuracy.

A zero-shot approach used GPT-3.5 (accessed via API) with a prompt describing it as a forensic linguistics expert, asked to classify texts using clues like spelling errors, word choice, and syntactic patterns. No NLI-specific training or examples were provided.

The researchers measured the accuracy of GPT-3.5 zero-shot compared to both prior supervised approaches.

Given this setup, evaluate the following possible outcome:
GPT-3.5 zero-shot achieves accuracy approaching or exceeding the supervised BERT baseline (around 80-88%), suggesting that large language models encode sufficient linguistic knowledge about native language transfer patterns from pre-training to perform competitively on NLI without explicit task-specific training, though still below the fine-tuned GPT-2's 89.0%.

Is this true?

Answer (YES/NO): NO